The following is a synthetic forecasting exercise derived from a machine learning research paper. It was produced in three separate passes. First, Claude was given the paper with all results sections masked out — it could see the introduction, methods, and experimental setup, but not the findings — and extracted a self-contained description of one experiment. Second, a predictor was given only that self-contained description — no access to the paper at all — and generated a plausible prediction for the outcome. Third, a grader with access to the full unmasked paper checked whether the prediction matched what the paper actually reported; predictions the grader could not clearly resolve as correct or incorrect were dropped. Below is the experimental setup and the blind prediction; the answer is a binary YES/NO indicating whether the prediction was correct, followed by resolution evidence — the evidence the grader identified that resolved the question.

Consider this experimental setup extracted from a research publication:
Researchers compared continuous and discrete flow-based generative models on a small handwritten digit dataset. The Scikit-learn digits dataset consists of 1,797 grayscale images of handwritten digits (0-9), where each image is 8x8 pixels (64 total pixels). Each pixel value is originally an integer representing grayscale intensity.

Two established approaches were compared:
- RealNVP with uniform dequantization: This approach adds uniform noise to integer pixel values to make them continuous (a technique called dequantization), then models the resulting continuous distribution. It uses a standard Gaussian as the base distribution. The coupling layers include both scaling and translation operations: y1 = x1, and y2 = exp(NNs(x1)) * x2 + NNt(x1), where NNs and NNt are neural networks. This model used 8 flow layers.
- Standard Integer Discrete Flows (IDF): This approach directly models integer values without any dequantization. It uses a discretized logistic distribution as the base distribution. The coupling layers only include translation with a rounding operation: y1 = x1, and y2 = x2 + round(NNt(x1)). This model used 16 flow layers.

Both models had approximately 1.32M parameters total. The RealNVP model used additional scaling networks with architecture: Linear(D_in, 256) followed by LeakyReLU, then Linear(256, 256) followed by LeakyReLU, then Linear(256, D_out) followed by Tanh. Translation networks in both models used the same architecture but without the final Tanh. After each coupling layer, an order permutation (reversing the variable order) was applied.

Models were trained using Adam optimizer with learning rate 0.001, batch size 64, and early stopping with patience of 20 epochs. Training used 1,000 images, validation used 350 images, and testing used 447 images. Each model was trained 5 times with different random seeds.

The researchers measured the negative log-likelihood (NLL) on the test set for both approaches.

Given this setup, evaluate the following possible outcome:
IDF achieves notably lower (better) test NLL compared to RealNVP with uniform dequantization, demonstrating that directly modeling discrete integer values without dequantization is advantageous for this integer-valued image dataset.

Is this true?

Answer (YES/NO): YES